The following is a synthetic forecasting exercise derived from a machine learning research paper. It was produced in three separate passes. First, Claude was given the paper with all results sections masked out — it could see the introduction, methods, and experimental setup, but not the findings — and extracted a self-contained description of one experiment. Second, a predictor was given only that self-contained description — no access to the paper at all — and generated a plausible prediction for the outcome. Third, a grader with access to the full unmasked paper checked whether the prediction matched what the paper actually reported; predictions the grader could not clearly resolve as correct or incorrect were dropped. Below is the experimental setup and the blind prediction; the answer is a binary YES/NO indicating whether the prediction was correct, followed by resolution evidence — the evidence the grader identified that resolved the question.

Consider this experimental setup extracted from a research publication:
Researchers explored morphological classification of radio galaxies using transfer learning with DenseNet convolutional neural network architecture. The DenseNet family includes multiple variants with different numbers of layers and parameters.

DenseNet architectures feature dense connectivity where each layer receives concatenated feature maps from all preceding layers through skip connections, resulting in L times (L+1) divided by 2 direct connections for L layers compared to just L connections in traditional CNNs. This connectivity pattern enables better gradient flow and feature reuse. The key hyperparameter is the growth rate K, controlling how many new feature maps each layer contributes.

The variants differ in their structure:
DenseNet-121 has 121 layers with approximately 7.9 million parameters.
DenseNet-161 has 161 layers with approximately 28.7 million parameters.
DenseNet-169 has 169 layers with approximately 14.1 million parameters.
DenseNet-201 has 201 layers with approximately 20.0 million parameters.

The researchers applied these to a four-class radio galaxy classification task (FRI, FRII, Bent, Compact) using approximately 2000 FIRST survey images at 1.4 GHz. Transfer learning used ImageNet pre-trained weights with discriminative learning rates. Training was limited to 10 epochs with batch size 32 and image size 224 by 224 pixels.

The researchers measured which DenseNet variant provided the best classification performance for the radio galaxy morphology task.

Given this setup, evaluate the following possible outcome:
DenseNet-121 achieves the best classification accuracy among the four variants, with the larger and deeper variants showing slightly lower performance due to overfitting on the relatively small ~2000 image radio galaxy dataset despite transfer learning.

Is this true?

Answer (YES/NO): NO